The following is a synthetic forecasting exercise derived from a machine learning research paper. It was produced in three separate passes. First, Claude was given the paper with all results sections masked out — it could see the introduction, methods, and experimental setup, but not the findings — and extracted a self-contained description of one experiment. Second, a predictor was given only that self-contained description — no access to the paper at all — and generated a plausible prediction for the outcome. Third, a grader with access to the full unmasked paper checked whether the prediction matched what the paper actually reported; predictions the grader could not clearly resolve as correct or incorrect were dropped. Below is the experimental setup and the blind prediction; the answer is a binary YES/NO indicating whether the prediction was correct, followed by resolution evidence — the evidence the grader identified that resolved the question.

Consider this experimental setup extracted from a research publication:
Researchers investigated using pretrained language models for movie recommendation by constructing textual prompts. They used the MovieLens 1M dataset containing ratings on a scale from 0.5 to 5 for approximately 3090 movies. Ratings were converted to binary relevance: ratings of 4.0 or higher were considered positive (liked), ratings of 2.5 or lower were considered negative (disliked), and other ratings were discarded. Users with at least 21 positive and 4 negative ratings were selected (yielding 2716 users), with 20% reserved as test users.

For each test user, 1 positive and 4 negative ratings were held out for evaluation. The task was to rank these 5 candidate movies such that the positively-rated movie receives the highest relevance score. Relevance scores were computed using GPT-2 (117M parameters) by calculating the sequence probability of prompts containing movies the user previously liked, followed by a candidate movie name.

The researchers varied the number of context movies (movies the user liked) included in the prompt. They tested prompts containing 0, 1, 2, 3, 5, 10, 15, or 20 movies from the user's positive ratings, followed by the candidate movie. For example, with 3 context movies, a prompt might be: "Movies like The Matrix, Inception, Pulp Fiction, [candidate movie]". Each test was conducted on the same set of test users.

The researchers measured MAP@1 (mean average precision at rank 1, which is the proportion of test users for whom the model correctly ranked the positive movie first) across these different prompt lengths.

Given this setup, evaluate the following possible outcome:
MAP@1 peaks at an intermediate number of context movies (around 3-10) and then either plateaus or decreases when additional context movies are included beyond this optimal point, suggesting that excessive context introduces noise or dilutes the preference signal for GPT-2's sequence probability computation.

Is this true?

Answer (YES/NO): YES